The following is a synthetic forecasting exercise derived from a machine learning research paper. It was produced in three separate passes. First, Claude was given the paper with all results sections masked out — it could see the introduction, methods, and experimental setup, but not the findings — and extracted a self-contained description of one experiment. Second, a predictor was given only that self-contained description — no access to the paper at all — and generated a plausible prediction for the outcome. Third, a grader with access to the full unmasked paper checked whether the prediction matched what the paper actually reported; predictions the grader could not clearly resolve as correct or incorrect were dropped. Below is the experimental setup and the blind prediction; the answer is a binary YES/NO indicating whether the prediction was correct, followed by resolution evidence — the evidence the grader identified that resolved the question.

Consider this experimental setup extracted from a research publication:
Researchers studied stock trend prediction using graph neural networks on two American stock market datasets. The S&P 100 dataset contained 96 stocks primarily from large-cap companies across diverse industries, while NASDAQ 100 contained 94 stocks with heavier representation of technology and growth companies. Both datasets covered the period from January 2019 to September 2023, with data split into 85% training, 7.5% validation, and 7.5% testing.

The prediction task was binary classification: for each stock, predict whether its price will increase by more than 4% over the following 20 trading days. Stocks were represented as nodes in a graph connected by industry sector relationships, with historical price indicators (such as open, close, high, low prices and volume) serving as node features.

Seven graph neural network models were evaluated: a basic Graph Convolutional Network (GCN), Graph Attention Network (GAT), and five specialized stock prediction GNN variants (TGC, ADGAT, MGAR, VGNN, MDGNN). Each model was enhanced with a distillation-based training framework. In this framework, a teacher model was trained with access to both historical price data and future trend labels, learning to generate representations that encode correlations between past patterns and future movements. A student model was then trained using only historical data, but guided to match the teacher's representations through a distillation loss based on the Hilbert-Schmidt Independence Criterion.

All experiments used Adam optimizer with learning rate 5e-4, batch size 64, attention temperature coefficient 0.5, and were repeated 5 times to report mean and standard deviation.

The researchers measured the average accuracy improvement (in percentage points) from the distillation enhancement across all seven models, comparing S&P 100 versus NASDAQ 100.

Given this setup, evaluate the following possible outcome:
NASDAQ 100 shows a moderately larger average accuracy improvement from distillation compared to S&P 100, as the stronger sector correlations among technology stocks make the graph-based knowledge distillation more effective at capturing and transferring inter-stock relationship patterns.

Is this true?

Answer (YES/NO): NO